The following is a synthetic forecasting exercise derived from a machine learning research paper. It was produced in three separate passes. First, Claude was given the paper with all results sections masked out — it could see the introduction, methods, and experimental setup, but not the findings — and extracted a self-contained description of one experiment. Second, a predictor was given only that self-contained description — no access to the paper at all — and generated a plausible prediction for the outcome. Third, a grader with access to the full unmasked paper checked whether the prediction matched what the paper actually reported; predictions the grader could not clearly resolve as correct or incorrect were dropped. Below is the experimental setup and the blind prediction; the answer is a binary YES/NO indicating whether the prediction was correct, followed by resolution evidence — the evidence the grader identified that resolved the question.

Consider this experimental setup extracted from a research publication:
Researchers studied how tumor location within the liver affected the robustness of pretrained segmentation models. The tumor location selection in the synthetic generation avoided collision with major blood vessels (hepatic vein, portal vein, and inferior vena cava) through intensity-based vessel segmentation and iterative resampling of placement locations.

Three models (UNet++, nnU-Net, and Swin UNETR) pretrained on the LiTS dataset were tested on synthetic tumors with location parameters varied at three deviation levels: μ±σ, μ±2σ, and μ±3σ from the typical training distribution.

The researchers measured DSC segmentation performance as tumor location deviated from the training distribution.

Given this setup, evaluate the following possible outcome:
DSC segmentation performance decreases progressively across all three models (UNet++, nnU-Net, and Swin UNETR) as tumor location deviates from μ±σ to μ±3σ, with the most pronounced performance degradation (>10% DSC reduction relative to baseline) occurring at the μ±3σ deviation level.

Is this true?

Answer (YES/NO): NO